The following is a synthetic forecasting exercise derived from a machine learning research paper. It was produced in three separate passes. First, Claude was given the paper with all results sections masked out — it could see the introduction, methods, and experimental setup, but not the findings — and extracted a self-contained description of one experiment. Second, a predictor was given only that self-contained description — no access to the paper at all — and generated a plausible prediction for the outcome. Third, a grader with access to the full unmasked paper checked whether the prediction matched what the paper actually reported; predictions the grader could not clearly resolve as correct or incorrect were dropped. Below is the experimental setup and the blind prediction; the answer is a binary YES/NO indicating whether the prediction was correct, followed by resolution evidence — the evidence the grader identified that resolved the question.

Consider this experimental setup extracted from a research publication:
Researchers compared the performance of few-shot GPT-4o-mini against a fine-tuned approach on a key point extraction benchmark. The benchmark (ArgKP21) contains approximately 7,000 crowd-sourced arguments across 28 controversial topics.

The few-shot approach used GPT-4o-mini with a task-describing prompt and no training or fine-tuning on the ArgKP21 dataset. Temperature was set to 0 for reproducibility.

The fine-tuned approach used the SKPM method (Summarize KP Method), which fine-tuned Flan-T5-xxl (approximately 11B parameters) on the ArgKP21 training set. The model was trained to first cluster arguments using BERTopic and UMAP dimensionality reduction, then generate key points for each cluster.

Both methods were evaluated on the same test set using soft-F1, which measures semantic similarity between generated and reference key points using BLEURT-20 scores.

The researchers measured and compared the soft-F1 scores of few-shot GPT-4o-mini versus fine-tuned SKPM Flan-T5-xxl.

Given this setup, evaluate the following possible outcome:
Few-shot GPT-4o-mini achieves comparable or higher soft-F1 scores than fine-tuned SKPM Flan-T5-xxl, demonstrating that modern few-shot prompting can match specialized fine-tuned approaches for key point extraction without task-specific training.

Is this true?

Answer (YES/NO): NO